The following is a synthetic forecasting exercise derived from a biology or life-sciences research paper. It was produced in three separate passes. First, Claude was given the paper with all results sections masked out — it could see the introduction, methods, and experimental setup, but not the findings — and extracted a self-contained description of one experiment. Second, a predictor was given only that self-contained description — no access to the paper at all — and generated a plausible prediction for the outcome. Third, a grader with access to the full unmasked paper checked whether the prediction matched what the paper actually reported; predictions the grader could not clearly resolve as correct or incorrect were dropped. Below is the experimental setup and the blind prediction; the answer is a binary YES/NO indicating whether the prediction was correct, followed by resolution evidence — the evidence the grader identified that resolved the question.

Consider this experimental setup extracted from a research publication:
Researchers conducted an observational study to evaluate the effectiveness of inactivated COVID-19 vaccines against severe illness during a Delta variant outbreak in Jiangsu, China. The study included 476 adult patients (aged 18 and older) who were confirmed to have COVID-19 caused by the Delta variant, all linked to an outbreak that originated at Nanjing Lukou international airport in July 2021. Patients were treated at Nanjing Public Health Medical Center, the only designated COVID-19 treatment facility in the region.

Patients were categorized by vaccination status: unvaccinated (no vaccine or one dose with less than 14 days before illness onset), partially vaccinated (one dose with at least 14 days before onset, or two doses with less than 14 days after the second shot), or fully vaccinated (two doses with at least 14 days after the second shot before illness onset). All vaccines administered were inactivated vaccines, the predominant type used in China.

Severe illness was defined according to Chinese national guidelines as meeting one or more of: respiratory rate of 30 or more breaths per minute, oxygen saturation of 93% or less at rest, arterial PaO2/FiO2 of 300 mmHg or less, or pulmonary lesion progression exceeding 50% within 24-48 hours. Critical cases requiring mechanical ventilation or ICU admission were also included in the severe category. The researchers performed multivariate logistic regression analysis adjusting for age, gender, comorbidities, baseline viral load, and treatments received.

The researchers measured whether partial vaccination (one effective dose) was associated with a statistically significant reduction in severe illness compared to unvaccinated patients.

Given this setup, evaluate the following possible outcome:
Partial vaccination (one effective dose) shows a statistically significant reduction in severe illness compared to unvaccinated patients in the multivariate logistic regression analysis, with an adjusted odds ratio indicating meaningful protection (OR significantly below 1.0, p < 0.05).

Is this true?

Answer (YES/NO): NO